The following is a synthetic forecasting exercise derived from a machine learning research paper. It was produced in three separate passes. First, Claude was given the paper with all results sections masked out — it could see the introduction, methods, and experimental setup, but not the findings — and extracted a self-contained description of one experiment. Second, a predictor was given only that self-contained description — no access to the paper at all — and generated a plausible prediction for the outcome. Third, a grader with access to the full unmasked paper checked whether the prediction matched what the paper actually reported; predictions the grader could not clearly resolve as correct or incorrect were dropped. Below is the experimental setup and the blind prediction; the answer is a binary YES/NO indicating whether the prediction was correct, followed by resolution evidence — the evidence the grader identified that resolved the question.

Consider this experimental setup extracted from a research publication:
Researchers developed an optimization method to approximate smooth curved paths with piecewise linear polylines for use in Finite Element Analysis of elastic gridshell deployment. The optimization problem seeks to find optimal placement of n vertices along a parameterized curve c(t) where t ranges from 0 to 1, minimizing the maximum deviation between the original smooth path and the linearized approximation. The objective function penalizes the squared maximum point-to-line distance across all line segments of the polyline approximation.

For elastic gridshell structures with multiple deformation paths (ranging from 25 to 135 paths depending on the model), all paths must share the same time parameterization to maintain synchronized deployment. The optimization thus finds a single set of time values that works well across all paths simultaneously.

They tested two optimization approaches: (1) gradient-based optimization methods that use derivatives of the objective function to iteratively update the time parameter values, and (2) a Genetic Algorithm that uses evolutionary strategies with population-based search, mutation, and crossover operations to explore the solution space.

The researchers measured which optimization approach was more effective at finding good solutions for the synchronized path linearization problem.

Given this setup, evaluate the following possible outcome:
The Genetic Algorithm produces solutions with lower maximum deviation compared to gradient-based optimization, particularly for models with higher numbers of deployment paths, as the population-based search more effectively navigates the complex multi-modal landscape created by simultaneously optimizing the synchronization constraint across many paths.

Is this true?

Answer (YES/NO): NO